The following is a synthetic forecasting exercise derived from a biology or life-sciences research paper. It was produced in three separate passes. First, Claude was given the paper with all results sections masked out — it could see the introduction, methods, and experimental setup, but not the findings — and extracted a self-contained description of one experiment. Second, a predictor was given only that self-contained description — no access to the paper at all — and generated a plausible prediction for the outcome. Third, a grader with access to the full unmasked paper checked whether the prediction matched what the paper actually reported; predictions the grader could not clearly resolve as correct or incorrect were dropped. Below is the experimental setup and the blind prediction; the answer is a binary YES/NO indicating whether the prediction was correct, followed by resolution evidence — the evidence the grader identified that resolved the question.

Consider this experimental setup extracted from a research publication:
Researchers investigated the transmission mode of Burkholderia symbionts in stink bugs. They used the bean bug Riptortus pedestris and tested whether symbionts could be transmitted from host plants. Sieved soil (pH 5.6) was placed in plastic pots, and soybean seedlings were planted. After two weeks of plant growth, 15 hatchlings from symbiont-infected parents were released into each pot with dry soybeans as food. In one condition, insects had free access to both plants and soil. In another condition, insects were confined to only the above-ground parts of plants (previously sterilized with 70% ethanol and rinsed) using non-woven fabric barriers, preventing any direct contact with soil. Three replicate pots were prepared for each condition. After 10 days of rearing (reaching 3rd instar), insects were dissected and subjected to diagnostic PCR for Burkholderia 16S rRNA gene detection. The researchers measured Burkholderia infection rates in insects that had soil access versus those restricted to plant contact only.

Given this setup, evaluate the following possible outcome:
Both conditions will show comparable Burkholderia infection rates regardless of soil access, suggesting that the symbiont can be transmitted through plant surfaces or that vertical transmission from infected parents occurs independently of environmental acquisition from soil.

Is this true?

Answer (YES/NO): NO